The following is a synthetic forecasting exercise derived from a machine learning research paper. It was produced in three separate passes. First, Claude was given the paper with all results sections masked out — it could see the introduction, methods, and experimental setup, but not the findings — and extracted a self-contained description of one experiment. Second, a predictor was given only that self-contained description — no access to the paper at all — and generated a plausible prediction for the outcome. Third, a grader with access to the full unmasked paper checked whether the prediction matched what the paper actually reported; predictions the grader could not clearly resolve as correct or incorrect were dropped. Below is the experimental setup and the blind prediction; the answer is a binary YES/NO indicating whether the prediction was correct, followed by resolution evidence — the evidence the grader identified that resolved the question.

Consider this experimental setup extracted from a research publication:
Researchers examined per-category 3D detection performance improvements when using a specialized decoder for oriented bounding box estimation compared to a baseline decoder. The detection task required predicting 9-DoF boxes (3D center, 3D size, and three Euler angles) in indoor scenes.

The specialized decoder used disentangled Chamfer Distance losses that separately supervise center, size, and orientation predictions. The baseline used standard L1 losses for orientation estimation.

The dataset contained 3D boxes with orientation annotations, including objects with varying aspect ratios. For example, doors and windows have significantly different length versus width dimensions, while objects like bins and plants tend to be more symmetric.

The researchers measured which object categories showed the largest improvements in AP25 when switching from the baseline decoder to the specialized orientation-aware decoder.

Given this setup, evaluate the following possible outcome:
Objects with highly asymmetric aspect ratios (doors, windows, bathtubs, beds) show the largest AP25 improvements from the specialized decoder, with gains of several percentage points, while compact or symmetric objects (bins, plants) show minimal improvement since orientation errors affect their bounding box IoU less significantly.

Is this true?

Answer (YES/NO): NO